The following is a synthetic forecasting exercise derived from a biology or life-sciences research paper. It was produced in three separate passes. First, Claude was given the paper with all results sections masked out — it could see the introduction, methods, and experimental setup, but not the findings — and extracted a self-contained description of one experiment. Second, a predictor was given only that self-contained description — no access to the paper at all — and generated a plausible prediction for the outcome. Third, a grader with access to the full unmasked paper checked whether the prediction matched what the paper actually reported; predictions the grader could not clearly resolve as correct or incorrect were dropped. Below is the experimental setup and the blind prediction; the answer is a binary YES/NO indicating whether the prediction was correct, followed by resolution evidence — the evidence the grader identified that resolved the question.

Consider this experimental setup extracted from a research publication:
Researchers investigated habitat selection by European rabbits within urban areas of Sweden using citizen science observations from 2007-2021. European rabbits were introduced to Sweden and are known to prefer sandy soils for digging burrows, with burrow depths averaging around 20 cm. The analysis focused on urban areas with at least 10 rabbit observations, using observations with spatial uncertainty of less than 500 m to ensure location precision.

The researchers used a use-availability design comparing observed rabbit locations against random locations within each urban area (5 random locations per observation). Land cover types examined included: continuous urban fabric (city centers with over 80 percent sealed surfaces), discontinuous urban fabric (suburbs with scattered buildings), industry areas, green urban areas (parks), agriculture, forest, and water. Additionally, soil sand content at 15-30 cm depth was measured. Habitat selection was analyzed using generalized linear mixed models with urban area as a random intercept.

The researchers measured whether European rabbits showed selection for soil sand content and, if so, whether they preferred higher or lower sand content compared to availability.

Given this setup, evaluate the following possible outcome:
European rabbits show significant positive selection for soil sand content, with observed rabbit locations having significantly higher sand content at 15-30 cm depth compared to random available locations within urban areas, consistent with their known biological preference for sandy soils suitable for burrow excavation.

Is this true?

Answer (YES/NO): NO